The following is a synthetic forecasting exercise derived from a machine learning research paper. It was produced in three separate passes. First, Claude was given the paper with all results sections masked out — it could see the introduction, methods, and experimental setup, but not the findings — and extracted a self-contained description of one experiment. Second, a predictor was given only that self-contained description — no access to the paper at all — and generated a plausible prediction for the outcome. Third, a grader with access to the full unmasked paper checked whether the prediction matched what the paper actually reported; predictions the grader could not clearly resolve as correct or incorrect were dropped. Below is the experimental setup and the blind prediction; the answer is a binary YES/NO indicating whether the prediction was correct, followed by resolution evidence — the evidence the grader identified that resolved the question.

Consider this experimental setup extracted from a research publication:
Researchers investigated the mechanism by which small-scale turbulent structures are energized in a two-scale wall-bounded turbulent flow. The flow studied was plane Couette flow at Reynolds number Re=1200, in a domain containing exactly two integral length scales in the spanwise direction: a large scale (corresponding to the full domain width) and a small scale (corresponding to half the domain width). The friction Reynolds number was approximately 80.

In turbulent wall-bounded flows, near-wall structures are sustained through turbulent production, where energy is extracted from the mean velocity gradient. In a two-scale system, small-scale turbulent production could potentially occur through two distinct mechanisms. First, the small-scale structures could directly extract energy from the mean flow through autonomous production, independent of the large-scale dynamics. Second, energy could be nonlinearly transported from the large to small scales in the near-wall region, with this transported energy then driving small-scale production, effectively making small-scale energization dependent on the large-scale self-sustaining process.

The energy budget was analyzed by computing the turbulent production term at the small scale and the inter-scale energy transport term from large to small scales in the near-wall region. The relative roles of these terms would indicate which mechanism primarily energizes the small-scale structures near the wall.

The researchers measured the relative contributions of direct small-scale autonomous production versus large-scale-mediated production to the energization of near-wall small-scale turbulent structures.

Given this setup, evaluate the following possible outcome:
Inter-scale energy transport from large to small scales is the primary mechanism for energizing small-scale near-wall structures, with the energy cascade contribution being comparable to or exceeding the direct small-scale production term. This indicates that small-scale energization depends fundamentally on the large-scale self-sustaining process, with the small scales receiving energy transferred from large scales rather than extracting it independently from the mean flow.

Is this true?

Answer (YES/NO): NO